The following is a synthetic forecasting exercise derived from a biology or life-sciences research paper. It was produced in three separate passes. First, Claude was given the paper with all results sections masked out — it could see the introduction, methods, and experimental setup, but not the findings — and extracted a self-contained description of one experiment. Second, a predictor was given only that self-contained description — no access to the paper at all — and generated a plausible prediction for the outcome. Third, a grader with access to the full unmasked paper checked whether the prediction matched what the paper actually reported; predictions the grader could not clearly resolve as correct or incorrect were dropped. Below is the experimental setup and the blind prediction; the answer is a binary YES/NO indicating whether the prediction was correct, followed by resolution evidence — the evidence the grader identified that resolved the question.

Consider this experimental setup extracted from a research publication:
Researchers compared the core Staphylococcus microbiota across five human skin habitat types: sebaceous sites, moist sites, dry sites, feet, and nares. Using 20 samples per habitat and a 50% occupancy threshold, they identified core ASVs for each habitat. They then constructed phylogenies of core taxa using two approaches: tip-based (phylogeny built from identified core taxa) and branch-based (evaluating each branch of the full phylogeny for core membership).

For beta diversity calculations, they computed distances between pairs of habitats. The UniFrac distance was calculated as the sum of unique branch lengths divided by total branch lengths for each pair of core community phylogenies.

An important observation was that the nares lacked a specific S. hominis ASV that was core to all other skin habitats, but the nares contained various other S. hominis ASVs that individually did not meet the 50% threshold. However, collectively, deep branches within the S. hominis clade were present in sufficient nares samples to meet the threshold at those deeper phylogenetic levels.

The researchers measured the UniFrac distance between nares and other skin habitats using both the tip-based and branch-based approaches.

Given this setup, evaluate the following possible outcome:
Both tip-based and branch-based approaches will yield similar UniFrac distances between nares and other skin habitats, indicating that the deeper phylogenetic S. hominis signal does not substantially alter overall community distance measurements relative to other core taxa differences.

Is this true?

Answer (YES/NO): NO